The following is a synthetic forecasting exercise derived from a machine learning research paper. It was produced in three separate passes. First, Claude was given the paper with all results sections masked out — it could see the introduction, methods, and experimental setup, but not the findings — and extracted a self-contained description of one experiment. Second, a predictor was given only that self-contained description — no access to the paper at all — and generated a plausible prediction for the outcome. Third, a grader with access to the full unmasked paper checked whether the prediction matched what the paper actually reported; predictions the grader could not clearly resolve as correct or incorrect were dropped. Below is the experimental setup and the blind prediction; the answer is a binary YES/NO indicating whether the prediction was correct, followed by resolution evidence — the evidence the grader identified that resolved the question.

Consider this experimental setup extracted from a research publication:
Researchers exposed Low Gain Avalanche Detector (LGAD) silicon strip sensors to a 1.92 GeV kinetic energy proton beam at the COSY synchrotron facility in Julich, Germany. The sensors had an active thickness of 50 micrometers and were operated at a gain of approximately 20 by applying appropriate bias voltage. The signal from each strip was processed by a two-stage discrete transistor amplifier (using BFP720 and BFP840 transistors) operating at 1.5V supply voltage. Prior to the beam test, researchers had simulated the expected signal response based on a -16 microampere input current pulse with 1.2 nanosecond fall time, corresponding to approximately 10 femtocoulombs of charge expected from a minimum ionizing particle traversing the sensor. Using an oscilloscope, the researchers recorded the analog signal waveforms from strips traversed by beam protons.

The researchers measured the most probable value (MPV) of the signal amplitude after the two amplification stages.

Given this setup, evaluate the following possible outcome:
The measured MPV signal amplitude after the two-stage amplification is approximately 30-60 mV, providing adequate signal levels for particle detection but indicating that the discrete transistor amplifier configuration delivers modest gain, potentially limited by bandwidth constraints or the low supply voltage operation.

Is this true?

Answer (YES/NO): NO